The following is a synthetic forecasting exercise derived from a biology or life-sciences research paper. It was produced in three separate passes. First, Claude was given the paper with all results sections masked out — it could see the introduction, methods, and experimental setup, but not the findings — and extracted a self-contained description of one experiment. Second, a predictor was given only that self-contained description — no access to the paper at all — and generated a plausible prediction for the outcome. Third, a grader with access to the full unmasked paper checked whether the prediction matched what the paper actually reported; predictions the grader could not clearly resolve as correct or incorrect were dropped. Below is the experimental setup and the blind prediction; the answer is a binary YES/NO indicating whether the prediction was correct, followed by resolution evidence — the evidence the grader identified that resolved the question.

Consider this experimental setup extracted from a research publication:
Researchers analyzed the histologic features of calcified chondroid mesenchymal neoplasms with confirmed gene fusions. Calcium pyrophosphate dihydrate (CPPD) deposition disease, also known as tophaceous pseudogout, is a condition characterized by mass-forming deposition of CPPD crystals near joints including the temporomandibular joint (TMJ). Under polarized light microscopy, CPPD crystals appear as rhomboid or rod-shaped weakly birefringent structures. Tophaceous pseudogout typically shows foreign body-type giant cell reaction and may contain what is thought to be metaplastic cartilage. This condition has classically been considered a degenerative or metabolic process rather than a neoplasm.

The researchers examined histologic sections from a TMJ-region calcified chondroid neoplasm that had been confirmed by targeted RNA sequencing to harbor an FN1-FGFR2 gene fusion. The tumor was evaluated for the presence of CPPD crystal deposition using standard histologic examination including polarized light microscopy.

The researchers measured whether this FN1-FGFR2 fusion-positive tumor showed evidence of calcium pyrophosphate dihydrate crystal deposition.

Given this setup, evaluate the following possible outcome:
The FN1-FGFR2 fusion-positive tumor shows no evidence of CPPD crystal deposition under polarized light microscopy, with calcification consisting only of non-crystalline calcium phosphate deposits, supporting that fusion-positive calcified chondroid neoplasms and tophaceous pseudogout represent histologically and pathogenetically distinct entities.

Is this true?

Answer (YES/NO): NO